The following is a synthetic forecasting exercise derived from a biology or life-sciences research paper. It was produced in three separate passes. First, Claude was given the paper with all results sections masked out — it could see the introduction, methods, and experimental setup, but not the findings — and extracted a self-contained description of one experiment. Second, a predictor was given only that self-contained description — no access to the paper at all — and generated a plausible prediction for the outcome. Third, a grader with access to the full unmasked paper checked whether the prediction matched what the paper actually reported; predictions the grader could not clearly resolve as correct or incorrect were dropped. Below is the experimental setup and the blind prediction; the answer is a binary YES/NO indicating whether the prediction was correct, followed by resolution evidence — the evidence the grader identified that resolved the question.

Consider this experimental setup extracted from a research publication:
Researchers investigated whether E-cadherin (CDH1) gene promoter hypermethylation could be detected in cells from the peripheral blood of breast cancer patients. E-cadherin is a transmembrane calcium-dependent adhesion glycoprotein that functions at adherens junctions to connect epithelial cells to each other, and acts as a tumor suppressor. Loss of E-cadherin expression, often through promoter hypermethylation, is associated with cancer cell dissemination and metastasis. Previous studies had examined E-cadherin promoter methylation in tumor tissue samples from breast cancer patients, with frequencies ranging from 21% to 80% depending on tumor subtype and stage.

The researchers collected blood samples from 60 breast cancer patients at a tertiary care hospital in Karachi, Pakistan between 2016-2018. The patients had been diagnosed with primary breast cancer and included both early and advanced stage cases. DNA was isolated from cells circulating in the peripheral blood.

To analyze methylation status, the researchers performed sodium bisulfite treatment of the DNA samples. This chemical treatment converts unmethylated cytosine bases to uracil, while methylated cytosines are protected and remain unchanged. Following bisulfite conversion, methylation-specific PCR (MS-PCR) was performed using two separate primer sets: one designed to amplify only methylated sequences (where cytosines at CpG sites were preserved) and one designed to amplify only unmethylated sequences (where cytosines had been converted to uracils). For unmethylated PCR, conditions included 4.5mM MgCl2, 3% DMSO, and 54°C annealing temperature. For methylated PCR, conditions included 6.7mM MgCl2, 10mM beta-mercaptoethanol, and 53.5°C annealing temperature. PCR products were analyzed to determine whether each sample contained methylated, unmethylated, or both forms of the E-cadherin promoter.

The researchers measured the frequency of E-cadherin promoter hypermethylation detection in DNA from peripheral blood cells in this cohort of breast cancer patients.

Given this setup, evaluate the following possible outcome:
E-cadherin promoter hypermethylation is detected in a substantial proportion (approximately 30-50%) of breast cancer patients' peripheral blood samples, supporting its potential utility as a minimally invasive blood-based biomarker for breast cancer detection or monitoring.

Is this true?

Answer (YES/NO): NO